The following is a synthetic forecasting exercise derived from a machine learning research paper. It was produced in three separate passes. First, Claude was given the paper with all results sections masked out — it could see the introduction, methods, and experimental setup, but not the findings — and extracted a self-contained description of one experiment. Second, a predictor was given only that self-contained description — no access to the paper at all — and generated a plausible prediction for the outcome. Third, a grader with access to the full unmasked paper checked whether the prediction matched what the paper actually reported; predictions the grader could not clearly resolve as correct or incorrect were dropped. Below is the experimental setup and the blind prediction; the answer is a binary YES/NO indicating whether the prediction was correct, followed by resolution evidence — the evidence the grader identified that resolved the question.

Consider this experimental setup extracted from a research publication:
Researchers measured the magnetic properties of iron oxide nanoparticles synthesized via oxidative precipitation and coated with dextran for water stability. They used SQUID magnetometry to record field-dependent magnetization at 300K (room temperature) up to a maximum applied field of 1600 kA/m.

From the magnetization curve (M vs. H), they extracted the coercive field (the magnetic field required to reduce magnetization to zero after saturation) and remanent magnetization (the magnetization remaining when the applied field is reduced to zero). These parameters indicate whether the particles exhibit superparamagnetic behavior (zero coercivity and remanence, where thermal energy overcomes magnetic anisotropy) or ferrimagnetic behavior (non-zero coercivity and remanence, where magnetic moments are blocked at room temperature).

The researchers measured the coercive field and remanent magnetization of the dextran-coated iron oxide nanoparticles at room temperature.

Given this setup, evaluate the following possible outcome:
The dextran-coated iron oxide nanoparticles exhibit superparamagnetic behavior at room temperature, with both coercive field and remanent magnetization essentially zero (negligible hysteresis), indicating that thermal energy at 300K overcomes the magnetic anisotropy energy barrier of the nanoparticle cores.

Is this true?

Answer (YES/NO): NO